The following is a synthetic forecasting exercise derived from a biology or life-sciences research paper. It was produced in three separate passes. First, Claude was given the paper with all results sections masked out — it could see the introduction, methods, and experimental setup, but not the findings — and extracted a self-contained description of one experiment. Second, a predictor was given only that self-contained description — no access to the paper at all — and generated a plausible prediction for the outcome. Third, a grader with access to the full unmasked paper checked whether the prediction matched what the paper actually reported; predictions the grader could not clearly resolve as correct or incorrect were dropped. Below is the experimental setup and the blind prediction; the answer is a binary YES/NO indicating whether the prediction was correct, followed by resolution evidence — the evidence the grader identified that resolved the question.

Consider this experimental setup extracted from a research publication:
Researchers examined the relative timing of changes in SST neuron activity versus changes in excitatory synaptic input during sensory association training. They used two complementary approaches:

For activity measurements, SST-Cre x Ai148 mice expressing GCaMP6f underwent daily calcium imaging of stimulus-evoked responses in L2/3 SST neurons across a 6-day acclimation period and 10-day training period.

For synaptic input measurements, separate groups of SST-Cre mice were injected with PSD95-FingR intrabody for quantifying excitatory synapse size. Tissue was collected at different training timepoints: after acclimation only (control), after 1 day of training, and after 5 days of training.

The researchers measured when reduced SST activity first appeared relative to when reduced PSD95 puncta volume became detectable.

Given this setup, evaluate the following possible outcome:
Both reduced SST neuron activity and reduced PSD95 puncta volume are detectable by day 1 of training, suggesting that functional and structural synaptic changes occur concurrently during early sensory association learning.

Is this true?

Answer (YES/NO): NO